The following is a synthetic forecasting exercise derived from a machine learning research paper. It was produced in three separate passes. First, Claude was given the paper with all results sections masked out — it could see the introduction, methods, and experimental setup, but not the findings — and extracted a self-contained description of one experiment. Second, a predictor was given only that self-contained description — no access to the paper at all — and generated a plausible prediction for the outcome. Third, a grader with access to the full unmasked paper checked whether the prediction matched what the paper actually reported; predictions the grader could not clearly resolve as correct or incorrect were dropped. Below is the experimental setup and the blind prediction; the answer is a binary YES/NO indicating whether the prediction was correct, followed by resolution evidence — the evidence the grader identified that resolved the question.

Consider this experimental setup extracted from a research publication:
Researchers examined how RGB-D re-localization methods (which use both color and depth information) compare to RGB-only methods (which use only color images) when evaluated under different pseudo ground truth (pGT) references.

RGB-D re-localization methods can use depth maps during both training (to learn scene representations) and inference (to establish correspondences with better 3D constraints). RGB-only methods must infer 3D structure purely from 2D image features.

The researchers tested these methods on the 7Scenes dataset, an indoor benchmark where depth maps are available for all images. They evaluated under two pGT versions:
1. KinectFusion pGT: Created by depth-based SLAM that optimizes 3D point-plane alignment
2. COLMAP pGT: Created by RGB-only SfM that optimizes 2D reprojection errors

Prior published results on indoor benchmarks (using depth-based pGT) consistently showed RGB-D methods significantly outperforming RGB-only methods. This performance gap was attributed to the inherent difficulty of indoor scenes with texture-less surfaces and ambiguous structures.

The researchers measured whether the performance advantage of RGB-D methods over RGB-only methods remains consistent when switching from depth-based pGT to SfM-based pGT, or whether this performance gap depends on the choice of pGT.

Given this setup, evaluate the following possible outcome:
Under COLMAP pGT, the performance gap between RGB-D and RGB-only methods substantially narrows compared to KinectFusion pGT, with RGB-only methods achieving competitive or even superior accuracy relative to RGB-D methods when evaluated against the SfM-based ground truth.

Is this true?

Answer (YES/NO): YES